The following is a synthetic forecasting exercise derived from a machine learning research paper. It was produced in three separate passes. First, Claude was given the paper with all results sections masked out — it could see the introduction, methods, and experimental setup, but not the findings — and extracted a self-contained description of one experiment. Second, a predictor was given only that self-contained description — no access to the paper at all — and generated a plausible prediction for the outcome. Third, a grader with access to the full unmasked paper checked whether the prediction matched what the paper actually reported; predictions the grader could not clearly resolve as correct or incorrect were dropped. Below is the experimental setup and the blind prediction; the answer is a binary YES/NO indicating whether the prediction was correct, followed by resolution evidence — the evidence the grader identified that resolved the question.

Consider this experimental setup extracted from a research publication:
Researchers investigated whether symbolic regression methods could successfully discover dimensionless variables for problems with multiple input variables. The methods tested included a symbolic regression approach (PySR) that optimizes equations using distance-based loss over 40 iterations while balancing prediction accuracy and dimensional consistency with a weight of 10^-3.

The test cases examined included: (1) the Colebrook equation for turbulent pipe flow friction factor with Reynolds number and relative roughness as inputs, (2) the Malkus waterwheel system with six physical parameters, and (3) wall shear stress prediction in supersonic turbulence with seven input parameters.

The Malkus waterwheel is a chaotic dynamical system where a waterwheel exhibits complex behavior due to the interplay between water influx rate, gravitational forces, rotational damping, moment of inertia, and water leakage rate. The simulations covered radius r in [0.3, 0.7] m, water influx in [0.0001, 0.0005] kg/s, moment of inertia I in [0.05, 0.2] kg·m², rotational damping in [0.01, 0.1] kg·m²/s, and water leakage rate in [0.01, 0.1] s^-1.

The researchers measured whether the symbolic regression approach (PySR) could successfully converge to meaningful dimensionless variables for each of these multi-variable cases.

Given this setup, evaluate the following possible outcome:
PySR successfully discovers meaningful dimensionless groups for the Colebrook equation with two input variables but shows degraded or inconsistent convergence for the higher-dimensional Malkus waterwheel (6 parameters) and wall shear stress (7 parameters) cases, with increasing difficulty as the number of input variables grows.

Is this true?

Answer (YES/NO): NO